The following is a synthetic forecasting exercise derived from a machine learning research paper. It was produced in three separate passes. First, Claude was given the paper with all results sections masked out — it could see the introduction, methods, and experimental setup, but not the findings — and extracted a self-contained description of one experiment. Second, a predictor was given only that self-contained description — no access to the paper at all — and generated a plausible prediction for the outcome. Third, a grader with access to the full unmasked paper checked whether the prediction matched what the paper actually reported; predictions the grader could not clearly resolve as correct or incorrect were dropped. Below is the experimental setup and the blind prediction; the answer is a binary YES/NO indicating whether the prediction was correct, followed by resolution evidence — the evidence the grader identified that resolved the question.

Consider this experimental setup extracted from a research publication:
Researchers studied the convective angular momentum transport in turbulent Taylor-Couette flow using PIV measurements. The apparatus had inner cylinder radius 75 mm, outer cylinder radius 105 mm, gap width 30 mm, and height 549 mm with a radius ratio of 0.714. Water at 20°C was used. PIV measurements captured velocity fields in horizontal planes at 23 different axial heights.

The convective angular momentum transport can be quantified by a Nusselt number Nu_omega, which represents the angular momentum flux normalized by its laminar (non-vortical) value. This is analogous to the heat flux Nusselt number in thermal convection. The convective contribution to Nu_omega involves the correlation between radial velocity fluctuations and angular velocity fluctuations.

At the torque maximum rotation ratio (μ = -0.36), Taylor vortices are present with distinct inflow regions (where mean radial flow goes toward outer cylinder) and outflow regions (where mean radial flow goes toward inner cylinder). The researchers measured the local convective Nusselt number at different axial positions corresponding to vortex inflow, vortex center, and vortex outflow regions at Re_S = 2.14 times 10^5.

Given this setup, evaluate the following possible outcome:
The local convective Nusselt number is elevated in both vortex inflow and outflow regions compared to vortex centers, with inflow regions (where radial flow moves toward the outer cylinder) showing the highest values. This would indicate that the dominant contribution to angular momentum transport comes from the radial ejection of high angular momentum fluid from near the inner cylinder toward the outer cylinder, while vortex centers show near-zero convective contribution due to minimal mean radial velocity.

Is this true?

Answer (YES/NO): NO